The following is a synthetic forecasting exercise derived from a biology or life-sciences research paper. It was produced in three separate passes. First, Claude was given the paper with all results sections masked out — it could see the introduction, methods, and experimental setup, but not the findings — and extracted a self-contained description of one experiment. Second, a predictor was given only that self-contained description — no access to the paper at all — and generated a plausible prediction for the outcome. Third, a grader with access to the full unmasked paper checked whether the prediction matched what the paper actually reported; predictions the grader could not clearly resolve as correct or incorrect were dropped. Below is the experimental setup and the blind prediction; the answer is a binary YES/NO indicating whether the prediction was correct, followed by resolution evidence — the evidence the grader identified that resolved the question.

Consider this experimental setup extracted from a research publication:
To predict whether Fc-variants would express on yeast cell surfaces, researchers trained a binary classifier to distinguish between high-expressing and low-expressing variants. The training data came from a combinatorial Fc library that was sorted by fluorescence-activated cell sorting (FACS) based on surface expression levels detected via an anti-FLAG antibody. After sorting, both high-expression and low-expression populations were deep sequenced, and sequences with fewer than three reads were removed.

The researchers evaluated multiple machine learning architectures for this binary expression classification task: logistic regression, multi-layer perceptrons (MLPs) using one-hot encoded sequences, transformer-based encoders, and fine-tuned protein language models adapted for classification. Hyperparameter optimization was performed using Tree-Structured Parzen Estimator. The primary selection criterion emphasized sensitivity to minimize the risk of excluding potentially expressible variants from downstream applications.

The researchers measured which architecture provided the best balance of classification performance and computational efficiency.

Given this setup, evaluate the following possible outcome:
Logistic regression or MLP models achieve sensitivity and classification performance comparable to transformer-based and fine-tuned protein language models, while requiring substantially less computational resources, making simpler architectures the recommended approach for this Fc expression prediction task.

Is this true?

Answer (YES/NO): NO